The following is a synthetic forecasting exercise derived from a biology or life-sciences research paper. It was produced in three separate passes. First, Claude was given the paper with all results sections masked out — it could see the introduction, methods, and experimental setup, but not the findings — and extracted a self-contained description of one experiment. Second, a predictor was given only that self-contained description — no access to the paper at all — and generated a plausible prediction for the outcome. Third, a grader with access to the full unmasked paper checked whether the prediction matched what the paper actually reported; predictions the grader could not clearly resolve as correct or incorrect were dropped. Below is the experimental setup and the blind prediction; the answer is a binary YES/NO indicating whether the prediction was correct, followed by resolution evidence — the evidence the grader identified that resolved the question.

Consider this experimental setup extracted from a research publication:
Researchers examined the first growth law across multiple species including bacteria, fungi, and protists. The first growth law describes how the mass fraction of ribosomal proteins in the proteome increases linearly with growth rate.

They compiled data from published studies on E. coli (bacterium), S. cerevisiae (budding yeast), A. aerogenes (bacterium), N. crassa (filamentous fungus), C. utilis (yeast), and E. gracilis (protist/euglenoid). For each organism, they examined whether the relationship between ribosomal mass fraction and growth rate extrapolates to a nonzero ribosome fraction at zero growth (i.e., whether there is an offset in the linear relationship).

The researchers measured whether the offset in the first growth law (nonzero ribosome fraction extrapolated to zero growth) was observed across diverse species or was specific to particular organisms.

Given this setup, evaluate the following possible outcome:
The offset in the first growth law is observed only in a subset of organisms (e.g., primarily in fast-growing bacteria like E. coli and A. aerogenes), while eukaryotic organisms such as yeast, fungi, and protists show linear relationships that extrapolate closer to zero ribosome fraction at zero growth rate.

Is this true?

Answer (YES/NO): NO